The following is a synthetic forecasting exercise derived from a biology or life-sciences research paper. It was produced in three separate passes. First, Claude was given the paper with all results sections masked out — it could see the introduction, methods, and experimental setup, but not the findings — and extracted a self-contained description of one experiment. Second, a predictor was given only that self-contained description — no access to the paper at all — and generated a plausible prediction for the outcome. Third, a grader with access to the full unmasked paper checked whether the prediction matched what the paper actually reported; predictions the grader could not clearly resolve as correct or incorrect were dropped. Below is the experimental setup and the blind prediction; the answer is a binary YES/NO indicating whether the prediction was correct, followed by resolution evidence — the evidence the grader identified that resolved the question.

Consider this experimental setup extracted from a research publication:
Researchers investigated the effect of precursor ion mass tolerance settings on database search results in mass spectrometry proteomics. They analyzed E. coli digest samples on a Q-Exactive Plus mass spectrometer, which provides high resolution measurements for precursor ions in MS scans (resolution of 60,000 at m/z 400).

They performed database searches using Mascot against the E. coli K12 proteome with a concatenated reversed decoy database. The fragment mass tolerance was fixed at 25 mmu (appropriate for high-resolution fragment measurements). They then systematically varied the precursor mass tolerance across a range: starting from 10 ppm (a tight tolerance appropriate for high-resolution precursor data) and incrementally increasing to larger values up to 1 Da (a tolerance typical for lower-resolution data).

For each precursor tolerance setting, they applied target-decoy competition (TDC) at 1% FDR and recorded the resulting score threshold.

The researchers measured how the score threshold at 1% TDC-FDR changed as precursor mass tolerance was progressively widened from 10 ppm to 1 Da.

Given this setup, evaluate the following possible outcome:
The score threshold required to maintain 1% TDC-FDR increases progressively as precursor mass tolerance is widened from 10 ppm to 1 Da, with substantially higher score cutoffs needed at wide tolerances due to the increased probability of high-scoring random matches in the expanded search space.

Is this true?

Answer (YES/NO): YES